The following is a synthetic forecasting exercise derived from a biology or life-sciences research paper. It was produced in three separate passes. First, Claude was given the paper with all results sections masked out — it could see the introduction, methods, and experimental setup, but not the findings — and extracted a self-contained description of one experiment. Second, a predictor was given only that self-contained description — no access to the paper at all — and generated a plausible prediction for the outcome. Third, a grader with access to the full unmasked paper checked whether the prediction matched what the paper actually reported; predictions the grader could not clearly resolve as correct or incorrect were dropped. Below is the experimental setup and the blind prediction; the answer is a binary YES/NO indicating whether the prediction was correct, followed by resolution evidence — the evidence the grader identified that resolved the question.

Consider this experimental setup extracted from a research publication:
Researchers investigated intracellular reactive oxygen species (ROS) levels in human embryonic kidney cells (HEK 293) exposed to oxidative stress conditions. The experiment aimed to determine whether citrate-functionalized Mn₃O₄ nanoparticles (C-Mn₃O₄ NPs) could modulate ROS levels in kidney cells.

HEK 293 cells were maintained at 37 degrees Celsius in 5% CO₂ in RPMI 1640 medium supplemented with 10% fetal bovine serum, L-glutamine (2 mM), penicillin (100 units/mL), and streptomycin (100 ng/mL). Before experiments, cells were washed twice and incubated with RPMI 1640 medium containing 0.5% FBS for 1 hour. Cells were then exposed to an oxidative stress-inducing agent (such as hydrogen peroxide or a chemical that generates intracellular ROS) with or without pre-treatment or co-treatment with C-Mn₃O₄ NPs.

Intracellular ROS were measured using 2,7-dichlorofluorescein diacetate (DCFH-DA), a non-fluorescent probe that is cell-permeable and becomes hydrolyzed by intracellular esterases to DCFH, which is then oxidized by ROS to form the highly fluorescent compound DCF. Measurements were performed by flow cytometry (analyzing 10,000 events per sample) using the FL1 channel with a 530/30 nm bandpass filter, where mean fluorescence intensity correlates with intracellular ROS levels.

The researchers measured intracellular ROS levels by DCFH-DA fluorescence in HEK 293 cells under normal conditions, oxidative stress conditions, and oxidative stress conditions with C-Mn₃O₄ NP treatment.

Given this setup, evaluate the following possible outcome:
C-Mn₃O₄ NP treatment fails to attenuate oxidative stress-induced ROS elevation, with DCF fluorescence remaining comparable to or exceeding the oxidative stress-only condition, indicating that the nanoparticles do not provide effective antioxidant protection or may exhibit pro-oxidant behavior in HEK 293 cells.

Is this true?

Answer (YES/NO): NO